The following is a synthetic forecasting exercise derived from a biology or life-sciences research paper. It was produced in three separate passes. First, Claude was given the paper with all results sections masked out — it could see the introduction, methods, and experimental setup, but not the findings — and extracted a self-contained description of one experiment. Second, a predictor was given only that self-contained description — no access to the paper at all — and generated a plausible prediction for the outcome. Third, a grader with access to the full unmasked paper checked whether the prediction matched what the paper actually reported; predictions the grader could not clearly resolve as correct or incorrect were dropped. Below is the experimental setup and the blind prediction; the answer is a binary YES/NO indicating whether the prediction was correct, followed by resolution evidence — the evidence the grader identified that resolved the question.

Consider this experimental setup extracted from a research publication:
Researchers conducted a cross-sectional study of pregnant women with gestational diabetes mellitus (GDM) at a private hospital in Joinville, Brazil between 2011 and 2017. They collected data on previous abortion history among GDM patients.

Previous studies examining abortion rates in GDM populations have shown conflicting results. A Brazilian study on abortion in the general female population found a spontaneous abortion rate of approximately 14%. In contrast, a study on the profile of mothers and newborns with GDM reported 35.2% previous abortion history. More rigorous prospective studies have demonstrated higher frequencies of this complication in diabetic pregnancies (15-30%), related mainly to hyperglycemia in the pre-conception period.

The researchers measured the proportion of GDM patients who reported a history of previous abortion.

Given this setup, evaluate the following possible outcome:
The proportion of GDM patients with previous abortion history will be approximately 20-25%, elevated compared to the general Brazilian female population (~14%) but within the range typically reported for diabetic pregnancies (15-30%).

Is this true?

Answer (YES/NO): NO